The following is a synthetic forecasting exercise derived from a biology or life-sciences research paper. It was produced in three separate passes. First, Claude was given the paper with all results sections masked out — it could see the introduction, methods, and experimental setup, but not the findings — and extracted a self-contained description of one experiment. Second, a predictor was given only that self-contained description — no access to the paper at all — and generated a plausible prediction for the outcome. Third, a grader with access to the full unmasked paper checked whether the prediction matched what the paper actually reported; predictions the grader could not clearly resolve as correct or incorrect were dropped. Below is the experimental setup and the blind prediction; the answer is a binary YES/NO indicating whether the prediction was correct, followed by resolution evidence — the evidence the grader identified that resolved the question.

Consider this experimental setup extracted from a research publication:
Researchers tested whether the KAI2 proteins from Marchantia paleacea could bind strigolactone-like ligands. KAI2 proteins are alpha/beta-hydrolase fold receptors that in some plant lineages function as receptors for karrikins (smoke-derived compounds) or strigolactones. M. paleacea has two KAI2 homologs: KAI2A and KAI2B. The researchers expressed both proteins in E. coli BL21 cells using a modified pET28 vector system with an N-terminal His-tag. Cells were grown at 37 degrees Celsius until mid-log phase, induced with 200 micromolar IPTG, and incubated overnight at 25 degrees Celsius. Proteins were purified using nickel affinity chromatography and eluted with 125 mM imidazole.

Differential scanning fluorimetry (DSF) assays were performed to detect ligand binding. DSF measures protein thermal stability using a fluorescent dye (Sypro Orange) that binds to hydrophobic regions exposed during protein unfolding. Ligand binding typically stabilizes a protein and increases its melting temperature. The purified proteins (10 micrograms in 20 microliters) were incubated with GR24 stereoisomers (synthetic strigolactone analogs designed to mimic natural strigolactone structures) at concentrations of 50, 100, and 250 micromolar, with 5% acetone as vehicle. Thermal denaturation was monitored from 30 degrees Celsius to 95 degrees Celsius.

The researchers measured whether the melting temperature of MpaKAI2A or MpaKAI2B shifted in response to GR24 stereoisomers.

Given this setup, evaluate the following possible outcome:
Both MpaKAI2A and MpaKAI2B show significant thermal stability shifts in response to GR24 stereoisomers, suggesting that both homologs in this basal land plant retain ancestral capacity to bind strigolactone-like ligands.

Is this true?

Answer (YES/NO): NO